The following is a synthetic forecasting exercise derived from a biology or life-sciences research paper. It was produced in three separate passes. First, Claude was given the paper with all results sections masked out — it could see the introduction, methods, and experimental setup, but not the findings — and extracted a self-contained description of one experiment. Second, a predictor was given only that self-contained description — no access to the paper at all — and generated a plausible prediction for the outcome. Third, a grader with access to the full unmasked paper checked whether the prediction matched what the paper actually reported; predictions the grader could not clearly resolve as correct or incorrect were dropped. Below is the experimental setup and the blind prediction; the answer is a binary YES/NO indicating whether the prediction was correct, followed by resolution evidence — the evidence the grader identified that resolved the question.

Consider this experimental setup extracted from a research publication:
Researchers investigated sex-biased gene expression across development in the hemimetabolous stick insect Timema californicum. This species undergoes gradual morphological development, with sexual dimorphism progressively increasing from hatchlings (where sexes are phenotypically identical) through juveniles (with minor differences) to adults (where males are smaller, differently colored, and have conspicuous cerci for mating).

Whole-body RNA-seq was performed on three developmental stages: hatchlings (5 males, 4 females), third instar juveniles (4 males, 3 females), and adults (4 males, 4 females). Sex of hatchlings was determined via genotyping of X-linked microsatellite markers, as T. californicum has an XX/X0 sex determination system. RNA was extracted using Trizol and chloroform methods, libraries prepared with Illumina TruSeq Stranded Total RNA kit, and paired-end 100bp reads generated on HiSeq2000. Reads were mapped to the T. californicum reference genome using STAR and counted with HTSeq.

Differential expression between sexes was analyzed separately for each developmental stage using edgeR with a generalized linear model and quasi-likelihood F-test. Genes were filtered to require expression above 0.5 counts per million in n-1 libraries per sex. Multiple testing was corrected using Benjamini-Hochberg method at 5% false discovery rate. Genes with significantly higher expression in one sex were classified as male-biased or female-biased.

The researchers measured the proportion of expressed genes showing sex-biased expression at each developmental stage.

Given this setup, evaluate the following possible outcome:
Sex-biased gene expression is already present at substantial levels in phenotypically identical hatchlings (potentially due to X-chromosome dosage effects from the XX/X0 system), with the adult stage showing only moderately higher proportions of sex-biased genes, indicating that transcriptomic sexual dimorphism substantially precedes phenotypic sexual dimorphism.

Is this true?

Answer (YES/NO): NO